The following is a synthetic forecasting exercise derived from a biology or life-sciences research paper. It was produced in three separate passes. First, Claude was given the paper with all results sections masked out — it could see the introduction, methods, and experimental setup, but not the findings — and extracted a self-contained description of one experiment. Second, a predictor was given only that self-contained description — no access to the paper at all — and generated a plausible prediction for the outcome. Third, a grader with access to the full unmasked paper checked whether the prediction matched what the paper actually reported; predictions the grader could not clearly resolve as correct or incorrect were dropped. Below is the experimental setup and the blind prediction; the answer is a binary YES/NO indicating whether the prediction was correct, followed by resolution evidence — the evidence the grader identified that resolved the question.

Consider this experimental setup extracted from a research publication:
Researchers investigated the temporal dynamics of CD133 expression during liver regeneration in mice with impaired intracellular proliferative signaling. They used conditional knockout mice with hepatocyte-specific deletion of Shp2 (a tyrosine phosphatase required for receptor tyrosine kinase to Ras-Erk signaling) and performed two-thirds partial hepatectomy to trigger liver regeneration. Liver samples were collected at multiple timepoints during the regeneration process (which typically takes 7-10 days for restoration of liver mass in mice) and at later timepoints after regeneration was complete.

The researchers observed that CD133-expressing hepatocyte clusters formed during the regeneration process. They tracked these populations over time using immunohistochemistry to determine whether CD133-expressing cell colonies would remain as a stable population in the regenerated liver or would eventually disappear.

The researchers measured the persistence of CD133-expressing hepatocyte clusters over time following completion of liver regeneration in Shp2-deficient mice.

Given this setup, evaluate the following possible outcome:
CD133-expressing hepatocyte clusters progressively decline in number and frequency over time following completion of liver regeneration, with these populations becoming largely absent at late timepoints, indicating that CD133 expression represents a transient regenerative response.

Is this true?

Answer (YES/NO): YES